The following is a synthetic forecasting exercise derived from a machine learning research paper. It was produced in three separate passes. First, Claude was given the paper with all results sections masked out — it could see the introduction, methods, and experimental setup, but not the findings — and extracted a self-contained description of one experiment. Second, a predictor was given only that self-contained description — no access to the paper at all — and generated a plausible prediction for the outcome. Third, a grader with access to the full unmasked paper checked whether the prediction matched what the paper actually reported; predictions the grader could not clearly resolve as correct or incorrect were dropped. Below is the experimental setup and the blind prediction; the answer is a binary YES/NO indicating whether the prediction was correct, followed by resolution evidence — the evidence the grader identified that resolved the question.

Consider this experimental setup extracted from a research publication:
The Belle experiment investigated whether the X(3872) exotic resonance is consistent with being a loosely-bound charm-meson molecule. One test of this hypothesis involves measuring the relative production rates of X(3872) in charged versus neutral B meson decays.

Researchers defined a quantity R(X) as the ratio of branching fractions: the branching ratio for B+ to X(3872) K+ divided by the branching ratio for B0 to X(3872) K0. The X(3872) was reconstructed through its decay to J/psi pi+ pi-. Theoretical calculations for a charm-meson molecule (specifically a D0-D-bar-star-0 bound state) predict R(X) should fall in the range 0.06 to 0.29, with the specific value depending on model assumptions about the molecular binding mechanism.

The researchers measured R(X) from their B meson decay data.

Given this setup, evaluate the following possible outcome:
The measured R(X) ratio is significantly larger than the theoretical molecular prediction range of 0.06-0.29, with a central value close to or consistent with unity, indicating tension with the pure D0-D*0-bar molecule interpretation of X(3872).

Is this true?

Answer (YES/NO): NO